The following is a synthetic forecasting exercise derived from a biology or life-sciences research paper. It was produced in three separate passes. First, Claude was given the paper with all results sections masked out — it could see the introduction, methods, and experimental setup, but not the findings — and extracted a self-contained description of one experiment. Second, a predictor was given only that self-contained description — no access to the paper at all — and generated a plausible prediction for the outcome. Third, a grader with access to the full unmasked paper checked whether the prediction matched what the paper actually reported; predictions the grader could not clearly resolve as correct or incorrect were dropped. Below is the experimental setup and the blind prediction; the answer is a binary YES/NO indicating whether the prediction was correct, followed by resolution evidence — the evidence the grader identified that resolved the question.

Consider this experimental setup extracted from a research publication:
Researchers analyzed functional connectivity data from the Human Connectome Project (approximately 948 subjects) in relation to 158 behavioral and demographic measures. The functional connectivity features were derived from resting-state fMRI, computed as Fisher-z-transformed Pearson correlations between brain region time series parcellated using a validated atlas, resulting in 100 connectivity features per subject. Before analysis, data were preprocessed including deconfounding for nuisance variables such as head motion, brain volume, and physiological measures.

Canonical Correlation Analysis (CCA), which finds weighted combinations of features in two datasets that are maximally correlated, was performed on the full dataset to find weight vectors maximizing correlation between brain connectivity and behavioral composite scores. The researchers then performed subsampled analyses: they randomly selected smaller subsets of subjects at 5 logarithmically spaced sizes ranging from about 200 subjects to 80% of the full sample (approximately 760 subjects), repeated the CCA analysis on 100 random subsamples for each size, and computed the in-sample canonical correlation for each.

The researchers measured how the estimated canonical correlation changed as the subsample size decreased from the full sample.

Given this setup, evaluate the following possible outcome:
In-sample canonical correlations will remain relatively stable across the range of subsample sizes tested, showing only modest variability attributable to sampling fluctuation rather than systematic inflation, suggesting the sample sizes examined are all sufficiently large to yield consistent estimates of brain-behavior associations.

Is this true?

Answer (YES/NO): NO